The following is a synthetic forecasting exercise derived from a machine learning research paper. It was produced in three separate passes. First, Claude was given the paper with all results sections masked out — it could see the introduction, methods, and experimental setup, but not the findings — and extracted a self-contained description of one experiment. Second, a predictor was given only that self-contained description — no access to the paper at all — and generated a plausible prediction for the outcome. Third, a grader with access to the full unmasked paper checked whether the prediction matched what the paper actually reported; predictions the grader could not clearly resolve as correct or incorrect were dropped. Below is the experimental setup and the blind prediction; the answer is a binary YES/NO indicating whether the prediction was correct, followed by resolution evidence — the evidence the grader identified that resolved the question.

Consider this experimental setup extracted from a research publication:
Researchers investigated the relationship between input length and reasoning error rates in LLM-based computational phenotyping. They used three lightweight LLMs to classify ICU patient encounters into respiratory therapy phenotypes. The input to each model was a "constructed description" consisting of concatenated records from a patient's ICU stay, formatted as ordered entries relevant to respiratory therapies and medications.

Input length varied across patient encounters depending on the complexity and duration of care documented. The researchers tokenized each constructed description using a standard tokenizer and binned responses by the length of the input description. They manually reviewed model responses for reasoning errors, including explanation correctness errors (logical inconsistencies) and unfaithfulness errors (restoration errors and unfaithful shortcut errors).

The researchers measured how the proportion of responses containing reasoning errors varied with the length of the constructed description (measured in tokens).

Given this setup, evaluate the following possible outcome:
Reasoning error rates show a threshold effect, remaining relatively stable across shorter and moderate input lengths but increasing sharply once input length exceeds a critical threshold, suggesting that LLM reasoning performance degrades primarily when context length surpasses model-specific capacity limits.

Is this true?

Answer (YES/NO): NO